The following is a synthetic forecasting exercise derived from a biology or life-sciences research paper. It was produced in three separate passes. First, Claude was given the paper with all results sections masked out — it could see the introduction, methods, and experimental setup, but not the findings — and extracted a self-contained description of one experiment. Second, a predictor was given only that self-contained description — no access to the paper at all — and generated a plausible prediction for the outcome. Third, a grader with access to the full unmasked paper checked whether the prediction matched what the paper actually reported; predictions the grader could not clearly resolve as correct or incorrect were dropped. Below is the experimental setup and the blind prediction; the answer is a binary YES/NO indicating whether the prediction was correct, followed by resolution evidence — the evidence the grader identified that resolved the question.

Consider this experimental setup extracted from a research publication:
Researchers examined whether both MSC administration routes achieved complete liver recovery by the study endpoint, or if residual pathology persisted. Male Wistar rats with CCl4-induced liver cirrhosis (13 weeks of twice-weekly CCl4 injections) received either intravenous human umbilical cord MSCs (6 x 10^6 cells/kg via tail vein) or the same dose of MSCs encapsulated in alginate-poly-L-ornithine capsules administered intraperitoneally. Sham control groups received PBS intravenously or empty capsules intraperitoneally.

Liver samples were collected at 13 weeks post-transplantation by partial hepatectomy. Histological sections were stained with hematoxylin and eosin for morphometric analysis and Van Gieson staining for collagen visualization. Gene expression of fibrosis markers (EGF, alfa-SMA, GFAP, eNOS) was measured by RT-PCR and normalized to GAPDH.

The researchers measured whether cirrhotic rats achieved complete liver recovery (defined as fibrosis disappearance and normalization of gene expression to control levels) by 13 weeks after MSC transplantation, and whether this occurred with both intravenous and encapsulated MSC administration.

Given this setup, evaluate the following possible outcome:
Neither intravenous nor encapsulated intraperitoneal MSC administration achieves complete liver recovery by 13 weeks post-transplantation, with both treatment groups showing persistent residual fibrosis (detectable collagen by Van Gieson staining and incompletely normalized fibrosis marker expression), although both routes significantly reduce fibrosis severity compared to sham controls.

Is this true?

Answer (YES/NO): NO